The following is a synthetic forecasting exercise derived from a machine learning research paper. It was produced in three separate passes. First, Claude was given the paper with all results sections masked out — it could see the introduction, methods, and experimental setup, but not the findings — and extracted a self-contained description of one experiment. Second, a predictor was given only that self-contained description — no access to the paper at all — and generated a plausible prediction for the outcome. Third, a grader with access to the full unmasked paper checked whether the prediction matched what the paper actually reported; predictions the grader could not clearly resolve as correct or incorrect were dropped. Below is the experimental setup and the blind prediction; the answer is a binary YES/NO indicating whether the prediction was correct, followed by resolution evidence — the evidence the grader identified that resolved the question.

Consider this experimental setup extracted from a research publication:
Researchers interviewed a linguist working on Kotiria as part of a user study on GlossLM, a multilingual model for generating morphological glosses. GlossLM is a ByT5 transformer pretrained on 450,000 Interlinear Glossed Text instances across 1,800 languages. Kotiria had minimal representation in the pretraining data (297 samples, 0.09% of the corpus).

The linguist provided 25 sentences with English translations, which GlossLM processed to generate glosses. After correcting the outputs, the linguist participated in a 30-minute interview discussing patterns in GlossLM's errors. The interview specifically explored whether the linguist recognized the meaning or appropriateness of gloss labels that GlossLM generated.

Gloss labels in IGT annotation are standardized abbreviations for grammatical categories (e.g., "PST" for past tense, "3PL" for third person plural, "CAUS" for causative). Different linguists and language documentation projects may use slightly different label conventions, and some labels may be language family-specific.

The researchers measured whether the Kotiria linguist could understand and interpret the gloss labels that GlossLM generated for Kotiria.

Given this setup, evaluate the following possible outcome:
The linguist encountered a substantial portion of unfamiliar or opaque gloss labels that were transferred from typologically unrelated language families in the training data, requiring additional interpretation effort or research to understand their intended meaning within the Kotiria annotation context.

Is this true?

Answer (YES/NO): NO